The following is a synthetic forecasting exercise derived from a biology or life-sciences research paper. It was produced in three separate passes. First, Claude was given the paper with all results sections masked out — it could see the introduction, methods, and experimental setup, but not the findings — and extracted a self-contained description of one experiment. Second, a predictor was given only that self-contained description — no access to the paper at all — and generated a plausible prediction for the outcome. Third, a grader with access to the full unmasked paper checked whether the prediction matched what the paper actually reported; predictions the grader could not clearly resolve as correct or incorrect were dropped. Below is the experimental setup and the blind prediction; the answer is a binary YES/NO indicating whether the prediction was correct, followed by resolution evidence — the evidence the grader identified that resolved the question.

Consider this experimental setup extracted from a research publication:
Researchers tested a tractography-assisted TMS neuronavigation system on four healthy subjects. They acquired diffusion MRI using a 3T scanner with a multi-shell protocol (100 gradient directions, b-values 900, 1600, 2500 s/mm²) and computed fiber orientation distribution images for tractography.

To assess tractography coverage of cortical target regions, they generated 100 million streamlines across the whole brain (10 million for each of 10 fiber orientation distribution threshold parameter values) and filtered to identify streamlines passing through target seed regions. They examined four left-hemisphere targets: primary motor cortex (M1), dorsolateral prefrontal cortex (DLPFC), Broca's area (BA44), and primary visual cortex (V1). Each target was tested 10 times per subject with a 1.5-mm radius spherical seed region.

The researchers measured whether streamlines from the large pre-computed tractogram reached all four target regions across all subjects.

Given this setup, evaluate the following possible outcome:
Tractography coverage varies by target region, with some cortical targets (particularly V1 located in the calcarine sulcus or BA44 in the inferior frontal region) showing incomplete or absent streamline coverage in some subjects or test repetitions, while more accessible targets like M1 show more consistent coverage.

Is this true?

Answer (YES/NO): YES